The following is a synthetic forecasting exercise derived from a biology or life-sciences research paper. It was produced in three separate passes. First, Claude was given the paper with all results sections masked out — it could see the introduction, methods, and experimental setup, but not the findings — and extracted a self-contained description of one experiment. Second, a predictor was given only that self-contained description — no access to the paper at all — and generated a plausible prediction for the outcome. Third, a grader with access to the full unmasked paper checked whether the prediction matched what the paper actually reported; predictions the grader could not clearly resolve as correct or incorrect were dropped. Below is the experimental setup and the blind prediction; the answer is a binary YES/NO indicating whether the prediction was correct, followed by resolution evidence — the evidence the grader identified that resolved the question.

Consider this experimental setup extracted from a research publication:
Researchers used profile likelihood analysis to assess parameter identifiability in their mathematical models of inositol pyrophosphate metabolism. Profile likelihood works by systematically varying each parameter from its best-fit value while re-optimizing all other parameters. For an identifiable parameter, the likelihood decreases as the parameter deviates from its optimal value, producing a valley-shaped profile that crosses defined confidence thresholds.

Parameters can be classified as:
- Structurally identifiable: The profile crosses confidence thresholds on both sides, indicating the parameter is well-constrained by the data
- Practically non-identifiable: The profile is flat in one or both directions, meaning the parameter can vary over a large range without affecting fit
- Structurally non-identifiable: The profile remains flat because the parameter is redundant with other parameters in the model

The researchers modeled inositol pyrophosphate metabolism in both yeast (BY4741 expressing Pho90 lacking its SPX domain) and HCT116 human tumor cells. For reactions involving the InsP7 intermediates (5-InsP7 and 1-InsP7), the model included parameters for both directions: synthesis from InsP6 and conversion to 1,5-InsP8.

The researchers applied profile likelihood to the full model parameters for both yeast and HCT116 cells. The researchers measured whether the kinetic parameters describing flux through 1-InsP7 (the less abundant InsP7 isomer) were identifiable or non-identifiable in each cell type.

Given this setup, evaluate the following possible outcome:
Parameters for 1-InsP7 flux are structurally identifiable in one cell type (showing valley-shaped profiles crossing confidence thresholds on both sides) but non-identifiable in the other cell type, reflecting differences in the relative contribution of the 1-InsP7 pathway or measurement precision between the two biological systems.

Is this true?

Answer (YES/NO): NO